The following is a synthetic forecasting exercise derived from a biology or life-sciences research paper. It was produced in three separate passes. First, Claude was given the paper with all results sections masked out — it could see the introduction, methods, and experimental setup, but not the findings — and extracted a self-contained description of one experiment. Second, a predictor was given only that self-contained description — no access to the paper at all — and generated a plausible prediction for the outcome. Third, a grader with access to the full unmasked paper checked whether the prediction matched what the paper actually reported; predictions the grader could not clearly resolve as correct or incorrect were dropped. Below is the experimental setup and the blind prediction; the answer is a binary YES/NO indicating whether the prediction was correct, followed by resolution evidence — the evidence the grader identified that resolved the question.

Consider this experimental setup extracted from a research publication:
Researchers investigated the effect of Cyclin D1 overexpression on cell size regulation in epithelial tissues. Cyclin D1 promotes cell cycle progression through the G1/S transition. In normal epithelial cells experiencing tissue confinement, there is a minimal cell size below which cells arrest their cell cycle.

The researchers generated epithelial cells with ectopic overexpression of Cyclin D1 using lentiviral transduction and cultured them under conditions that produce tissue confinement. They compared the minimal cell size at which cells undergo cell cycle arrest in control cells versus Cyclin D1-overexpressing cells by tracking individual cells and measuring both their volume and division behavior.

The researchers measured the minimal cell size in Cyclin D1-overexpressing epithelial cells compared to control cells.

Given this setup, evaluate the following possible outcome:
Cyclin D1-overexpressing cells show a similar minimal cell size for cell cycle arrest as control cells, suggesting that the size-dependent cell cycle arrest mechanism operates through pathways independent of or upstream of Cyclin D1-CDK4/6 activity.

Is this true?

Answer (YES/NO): NO